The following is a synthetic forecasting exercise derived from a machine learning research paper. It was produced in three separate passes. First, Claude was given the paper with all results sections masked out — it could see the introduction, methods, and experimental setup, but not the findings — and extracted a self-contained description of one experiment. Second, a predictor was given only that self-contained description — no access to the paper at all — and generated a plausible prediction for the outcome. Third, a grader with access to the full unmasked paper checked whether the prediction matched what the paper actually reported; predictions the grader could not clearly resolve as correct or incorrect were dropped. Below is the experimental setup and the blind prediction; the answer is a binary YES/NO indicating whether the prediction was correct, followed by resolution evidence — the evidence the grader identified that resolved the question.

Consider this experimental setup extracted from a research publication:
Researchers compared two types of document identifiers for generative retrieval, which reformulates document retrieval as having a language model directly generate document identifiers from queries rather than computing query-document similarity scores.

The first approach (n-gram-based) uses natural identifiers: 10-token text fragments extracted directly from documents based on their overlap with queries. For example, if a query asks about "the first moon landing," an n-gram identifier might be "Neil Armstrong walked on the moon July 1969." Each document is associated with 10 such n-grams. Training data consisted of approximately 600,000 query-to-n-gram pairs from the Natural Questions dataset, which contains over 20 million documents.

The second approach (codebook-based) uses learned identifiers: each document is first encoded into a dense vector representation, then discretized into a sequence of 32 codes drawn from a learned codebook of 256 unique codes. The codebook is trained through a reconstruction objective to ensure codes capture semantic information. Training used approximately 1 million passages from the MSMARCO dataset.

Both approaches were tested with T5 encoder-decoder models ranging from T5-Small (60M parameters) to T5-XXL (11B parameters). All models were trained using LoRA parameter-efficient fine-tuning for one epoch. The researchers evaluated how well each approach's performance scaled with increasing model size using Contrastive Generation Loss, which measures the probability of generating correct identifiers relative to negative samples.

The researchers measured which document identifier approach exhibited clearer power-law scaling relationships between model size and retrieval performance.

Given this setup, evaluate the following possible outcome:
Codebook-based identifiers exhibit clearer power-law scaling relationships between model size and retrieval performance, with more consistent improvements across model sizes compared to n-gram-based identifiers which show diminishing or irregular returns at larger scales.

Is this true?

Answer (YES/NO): NO